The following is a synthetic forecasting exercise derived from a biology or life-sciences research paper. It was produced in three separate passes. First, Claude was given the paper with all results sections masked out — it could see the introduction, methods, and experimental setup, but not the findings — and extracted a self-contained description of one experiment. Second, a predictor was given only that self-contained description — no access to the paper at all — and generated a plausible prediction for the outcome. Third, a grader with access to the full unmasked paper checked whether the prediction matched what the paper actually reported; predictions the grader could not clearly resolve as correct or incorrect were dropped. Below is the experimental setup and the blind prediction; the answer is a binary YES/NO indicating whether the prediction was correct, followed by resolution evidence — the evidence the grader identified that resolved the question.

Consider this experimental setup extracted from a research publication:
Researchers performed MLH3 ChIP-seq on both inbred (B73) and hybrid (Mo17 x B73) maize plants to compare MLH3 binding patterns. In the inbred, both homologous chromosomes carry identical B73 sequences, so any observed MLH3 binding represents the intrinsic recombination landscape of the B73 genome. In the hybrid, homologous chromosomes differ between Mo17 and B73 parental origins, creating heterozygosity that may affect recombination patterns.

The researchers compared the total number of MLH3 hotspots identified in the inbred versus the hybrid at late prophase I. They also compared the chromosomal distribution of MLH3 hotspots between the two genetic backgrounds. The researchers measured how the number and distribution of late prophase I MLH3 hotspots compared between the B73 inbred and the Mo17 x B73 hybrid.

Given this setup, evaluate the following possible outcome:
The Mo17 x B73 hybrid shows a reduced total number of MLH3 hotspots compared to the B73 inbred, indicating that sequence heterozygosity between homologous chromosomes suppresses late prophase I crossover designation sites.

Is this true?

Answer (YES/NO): NO